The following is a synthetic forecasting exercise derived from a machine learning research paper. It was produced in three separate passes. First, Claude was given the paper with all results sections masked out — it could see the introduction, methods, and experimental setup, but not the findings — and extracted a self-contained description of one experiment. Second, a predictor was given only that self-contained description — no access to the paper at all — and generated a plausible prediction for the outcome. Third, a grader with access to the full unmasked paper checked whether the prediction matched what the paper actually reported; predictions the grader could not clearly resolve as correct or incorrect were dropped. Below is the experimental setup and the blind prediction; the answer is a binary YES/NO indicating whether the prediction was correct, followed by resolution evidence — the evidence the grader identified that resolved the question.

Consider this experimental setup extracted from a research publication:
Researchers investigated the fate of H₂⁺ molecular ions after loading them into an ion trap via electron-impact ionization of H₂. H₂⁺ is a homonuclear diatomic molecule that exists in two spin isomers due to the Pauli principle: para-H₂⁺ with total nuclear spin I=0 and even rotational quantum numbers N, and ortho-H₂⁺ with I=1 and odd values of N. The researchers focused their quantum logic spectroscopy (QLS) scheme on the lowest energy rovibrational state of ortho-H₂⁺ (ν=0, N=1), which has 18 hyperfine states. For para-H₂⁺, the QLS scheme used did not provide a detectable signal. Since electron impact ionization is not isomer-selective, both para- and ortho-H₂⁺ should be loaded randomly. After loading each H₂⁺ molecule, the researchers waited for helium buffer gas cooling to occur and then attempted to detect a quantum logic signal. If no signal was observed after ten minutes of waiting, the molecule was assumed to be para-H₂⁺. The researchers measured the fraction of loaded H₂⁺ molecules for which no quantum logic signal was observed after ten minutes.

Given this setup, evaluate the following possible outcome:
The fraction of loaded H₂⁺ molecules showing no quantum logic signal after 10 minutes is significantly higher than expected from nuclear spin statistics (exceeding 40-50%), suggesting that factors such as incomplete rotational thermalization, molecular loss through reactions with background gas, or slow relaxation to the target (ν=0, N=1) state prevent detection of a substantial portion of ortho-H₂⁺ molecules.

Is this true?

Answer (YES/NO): NO